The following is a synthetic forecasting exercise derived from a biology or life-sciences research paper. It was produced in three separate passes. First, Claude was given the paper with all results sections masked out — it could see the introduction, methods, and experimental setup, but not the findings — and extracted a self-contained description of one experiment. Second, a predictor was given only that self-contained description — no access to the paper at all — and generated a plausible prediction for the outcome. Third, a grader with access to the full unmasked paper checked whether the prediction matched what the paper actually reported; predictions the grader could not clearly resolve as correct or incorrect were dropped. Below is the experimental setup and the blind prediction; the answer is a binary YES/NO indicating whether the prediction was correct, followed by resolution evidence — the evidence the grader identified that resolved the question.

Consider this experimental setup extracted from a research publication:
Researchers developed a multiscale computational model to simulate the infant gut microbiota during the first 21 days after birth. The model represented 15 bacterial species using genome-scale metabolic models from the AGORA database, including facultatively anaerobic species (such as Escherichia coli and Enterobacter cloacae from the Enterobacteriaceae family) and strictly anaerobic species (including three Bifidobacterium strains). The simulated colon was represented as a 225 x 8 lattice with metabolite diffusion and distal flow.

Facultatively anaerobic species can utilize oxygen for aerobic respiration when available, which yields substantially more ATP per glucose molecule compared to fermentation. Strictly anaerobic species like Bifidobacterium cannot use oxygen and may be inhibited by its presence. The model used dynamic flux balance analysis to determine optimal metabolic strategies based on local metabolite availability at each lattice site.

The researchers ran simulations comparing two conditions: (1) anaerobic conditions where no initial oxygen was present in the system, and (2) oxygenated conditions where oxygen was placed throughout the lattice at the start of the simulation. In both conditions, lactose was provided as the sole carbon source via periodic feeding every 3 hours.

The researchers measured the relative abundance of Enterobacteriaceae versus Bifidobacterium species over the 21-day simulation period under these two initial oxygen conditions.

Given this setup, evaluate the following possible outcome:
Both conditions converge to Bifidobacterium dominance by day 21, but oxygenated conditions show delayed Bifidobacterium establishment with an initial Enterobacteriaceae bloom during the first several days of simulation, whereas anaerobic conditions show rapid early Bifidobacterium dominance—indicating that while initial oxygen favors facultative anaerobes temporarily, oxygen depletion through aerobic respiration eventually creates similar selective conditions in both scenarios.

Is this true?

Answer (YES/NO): NO